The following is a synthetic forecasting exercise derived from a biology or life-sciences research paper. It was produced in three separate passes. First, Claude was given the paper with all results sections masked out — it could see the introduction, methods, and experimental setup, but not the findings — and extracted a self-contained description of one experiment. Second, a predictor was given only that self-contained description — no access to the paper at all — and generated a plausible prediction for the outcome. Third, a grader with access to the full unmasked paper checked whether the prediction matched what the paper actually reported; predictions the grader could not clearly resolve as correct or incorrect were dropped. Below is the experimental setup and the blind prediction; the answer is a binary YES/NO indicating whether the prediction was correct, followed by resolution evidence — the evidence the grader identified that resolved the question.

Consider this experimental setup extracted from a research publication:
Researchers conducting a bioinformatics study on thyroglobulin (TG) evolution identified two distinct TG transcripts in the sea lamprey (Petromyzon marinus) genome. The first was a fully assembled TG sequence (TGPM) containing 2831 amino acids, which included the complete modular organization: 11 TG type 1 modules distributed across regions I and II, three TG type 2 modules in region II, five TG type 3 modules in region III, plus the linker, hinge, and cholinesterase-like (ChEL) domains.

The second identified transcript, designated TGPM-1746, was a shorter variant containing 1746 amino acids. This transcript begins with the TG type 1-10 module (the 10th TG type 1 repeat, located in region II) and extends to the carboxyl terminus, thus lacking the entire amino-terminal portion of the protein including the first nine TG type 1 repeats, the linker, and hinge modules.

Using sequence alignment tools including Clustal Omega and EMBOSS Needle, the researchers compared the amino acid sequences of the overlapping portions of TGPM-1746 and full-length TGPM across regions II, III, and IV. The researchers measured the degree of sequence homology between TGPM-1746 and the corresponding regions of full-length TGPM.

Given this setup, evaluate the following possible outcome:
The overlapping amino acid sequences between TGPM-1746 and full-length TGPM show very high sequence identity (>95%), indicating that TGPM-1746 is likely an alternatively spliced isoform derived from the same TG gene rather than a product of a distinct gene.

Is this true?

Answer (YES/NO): NO